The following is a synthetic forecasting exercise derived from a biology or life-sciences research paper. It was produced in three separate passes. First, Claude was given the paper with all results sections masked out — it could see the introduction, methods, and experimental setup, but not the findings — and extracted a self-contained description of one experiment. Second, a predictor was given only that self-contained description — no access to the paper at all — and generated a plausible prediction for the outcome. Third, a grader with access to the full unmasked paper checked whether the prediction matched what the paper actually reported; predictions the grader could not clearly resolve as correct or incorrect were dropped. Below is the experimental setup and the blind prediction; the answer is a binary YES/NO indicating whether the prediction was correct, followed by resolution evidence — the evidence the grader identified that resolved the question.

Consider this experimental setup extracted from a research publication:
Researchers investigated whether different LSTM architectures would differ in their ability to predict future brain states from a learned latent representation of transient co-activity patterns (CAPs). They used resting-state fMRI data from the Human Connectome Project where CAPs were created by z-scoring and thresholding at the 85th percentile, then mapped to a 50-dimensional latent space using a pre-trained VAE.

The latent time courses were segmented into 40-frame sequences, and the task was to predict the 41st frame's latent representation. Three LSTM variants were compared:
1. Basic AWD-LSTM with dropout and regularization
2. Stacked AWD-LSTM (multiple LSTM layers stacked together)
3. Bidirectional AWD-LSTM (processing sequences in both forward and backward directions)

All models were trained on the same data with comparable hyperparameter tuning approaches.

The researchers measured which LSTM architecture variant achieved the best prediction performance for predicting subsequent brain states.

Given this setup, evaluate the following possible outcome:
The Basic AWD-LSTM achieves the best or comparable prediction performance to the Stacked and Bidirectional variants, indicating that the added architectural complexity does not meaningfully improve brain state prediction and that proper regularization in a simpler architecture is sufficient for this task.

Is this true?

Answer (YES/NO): YES